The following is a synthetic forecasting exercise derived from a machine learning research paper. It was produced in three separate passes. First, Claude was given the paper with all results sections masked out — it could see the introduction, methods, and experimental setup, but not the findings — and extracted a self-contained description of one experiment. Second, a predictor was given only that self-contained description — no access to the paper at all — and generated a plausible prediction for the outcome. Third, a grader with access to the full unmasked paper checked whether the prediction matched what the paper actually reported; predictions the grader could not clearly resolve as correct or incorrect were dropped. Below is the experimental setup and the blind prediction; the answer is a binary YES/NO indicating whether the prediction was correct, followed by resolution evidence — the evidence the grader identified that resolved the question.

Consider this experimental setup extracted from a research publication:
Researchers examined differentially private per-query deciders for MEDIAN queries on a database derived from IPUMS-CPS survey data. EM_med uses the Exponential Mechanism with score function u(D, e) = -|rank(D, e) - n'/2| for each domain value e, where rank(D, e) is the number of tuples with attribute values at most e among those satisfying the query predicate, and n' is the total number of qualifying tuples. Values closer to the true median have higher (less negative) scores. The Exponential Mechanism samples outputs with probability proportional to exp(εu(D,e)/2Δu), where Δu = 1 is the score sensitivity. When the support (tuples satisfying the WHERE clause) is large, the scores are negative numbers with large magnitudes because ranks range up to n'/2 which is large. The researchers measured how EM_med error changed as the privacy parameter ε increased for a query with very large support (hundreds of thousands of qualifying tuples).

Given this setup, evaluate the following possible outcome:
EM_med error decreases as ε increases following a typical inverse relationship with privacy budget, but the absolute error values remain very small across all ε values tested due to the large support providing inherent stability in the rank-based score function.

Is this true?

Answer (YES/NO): NO